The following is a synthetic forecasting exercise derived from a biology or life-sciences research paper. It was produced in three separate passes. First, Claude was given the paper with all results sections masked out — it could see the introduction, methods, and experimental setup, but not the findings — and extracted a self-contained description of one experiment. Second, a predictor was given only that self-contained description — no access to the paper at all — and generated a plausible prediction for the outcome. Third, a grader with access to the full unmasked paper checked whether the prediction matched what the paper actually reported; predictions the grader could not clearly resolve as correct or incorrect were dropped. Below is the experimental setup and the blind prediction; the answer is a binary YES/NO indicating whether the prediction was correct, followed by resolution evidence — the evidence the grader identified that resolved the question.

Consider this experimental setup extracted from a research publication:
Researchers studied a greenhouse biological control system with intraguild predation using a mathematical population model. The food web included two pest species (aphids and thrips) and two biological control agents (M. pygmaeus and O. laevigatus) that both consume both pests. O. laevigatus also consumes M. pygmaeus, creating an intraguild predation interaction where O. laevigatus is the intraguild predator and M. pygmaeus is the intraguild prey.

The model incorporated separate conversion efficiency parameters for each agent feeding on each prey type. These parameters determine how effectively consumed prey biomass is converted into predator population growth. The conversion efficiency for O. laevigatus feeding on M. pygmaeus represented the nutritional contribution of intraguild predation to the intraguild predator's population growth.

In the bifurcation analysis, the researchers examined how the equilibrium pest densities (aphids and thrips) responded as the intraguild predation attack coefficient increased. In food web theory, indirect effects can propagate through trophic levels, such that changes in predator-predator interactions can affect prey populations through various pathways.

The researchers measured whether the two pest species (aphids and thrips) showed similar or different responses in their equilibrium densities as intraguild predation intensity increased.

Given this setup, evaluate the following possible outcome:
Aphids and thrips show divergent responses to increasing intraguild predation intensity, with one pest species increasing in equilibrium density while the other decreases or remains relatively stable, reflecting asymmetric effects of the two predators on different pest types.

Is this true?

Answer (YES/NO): NO